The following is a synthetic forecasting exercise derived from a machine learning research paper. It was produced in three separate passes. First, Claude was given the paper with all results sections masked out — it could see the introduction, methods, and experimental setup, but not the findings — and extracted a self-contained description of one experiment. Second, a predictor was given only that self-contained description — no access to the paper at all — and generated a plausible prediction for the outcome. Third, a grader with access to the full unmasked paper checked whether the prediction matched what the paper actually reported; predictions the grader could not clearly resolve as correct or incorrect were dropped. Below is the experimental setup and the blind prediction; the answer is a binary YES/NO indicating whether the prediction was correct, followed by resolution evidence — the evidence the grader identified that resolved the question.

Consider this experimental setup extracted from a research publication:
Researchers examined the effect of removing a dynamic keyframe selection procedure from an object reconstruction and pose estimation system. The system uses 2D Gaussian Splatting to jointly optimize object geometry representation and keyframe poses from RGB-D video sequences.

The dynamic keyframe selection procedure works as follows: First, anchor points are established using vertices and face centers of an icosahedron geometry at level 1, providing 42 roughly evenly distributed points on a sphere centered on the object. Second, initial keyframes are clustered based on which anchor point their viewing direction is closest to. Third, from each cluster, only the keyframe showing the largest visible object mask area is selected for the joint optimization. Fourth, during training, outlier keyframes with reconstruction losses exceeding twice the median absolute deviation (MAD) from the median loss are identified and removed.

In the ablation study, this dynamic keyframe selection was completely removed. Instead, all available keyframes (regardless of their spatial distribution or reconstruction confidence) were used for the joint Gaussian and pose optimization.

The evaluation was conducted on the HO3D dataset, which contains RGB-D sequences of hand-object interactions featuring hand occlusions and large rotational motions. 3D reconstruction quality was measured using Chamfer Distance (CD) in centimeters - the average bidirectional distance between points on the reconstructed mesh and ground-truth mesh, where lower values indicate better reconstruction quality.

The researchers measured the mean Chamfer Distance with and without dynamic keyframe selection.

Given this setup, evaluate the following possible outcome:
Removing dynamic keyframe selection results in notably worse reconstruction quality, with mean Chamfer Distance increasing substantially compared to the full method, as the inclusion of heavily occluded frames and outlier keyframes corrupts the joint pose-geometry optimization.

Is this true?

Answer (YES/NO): NO